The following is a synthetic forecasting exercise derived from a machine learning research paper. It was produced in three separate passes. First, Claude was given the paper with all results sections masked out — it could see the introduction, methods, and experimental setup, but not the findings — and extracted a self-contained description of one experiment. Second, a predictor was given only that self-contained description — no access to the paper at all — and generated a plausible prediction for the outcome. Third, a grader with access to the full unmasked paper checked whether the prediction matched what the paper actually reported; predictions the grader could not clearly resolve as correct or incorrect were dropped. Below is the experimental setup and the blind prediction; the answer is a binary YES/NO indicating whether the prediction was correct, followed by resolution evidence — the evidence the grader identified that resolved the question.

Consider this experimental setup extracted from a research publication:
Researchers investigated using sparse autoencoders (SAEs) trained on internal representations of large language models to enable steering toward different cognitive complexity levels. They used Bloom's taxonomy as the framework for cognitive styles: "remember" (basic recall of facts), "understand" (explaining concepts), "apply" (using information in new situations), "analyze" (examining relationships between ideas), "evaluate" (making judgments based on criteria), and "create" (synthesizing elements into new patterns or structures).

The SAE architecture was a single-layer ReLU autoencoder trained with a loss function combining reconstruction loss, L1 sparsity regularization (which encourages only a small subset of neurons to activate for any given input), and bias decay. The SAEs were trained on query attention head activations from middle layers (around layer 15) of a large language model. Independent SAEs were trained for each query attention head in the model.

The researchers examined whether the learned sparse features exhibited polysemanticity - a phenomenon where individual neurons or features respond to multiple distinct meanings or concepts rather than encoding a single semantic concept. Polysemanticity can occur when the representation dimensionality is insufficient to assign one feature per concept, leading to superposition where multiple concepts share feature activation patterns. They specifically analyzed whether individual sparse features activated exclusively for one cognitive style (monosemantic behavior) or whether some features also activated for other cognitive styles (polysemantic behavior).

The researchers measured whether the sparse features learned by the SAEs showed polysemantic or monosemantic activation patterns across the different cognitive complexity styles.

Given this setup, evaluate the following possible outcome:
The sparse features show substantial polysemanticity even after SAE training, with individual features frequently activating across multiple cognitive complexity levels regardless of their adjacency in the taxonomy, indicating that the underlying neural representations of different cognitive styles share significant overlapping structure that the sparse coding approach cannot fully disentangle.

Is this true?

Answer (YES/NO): NO